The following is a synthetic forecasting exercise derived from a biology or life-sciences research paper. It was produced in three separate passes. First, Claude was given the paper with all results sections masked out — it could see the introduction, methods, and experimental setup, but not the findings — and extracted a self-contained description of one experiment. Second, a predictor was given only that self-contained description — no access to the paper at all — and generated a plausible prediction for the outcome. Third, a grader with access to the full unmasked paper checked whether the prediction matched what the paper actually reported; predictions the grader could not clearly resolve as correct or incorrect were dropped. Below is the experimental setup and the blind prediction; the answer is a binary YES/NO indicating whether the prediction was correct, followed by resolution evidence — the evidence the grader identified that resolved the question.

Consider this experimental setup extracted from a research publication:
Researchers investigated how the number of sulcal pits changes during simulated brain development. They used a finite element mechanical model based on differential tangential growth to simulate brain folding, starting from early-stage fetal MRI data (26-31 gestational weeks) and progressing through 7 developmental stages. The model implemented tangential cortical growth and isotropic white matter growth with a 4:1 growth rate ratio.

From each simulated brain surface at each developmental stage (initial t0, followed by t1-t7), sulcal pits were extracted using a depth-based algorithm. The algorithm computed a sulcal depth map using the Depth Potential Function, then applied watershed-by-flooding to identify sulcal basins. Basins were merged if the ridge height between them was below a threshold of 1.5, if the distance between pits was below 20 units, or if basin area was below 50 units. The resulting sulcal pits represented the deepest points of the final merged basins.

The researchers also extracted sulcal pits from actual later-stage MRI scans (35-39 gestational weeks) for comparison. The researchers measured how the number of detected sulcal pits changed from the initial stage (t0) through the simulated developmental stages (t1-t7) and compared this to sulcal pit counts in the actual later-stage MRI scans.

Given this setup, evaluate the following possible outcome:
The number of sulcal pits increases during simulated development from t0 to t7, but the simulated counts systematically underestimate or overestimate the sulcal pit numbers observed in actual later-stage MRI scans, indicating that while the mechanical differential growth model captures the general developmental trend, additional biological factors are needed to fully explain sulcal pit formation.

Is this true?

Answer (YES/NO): NO